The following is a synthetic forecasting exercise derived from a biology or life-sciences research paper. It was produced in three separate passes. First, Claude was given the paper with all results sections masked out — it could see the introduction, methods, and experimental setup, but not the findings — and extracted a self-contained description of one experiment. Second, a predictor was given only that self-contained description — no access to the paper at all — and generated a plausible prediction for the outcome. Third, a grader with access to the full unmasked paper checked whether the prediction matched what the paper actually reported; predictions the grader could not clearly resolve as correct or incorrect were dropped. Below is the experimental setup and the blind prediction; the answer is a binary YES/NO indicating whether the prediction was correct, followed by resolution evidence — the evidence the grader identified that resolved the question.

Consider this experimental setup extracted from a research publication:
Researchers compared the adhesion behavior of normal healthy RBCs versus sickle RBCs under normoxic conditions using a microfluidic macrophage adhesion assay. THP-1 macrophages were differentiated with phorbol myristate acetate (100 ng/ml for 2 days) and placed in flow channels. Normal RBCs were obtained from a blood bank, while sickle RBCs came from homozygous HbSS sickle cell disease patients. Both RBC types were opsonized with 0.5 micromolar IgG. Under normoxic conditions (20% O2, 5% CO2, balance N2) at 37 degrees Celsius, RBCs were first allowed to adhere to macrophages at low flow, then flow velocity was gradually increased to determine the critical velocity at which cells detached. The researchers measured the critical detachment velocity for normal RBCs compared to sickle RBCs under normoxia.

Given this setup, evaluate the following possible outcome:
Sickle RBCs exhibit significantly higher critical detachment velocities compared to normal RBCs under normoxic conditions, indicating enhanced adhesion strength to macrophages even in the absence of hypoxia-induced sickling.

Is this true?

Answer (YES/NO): YES